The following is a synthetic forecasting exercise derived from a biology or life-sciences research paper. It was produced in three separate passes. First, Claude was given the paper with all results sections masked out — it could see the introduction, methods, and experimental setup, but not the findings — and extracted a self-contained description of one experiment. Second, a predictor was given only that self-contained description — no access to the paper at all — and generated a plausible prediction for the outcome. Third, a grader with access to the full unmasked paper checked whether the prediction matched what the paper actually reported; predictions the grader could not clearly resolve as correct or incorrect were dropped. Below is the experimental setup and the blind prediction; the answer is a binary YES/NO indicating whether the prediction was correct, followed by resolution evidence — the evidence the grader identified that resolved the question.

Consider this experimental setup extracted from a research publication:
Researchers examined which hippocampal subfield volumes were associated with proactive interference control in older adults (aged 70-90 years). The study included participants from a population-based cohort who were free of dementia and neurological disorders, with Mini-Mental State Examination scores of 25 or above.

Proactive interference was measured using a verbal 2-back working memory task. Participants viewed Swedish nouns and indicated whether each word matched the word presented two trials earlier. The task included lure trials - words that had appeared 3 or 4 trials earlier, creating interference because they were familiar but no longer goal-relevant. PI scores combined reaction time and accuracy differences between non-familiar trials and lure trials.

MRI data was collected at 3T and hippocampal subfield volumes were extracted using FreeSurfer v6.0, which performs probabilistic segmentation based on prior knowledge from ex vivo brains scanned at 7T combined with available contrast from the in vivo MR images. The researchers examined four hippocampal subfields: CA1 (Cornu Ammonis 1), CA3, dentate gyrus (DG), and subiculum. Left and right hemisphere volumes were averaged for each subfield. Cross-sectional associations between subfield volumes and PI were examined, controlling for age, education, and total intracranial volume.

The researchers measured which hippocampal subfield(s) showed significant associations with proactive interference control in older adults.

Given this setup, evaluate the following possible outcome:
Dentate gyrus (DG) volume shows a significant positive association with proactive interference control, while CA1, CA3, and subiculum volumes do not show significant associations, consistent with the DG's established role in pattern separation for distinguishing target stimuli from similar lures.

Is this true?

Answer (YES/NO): NO